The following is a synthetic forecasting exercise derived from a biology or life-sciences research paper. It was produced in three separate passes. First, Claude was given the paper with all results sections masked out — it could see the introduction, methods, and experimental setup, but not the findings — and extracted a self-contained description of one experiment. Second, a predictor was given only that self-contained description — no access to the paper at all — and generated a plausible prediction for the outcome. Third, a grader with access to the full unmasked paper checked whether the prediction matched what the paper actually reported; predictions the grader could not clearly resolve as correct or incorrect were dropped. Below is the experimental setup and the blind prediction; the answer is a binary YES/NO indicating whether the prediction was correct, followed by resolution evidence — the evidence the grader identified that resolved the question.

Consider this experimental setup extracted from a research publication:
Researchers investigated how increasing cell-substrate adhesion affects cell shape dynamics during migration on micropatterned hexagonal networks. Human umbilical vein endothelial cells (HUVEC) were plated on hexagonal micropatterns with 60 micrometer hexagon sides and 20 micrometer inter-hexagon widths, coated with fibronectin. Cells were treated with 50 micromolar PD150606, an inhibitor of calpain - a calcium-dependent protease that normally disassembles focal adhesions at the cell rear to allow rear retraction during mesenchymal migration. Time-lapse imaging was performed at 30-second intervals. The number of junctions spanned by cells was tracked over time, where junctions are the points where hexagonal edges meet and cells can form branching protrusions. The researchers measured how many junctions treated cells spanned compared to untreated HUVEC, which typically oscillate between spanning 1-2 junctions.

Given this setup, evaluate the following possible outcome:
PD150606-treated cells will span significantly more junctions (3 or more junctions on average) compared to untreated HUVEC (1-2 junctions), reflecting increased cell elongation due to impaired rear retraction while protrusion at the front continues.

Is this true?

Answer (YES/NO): YES